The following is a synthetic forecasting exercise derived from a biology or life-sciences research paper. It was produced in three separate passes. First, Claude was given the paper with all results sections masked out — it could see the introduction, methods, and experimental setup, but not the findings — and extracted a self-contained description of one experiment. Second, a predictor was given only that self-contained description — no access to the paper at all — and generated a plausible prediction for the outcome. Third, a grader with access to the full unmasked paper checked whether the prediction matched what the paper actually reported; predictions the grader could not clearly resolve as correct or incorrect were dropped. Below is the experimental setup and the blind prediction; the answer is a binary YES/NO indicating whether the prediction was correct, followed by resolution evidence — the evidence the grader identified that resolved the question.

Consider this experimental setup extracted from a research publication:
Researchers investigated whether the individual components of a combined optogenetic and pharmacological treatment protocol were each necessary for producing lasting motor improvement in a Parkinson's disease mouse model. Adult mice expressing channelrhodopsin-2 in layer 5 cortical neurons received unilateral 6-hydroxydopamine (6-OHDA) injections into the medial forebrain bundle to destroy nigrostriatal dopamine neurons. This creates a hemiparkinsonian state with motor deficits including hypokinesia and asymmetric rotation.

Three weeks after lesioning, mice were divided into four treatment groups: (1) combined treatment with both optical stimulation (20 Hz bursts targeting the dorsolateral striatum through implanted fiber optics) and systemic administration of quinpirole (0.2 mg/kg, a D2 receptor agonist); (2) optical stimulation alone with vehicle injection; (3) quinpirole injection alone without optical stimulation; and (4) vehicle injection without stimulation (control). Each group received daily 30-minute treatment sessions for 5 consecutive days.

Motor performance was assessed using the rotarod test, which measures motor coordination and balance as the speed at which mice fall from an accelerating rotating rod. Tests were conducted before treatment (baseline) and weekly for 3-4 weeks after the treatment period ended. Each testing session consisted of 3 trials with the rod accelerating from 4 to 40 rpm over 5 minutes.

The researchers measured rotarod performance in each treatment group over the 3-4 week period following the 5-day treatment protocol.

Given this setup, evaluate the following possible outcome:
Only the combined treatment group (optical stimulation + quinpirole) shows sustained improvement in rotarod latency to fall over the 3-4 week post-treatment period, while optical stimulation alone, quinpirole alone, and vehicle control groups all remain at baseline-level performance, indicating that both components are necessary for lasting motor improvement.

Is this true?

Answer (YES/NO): NO